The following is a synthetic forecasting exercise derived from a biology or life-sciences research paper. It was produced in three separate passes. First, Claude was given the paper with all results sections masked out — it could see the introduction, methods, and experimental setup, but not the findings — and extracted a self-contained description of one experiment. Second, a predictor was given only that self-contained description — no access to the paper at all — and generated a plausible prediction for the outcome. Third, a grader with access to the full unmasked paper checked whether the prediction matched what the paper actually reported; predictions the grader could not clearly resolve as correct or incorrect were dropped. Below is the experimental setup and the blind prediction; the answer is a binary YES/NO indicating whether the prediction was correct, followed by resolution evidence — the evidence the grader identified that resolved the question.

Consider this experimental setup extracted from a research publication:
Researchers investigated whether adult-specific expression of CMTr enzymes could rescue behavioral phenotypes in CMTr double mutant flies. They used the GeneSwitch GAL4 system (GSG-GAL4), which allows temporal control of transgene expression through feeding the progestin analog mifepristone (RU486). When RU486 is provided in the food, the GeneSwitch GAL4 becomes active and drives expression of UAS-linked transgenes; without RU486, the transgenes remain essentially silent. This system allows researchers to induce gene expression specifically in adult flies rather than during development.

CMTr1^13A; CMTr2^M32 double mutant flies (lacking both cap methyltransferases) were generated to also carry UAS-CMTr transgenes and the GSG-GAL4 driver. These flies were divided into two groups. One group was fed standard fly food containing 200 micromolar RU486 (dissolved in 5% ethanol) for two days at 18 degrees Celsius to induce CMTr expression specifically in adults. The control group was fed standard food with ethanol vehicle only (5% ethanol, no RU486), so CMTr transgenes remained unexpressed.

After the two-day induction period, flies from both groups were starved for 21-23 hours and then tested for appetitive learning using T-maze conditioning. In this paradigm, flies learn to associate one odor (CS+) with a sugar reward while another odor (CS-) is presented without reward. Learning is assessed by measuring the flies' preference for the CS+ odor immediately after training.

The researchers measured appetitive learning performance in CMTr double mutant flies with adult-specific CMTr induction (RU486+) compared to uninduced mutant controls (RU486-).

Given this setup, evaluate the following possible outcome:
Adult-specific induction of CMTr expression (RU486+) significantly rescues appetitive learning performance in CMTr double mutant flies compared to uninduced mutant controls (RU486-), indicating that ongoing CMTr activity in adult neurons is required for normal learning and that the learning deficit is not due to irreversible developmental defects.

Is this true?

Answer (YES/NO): YES